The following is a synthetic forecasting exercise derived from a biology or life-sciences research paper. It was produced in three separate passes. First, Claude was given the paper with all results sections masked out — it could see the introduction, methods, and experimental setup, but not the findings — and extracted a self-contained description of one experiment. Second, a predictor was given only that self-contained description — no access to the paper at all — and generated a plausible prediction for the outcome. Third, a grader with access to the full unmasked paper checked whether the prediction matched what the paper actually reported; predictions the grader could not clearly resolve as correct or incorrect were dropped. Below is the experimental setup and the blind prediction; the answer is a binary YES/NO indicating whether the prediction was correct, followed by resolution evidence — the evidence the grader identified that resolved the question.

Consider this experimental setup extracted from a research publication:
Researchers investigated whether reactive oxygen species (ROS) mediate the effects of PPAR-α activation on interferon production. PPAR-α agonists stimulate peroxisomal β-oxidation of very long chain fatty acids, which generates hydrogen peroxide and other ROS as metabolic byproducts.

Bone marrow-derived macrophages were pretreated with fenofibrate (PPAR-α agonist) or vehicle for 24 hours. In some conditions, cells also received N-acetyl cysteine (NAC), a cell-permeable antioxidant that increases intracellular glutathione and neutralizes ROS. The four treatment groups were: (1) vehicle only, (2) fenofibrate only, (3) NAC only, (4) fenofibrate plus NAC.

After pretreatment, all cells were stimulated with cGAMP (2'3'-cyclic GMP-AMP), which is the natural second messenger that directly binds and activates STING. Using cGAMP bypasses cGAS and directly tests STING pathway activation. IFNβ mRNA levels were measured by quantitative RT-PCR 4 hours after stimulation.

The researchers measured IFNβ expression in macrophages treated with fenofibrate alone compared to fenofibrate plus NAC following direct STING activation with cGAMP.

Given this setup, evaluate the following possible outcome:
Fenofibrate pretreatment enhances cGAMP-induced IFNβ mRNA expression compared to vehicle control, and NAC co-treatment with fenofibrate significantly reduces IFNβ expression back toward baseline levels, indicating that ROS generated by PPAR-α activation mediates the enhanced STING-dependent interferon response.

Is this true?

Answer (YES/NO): NO